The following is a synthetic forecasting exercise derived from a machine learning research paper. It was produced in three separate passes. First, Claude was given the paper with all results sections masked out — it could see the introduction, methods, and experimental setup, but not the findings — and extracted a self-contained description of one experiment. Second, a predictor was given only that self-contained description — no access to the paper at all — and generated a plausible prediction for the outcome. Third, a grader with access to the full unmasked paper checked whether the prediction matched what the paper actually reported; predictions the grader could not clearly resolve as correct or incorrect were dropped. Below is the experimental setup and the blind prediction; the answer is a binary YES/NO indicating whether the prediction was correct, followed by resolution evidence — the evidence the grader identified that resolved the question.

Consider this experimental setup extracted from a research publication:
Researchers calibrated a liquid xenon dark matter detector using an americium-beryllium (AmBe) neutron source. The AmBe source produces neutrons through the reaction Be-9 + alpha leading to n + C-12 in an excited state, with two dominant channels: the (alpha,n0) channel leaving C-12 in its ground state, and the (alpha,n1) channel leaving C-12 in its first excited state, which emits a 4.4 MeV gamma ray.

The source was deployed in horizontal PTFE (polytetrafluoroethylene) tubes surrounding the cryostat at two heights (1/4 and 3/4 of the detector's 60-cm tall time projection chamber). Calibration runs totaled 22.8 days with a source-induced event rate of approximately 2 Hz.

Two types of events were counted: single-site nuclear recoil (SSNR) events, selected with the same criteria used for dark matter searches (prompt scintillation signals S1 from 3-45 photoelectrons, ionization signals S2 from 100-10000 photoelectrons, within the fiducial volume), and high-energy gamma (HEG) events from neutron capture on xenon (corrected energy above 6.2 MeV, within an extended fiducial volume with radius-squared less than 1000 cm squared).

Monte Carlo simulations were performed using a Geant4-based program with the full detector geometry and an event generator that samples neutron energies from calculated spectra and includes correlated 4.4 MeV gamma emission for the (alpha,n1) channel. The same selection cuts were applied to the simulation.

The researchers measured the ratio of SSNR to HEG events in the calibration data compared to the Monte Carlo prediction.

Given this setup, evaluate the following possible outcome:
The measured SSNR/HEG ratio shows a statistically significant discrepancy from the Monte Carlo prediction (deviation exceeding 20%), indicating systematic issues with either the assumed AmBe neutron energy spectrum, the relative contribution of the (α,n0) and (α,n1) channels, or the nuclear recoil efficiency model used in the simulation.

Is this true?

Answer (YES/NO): NO